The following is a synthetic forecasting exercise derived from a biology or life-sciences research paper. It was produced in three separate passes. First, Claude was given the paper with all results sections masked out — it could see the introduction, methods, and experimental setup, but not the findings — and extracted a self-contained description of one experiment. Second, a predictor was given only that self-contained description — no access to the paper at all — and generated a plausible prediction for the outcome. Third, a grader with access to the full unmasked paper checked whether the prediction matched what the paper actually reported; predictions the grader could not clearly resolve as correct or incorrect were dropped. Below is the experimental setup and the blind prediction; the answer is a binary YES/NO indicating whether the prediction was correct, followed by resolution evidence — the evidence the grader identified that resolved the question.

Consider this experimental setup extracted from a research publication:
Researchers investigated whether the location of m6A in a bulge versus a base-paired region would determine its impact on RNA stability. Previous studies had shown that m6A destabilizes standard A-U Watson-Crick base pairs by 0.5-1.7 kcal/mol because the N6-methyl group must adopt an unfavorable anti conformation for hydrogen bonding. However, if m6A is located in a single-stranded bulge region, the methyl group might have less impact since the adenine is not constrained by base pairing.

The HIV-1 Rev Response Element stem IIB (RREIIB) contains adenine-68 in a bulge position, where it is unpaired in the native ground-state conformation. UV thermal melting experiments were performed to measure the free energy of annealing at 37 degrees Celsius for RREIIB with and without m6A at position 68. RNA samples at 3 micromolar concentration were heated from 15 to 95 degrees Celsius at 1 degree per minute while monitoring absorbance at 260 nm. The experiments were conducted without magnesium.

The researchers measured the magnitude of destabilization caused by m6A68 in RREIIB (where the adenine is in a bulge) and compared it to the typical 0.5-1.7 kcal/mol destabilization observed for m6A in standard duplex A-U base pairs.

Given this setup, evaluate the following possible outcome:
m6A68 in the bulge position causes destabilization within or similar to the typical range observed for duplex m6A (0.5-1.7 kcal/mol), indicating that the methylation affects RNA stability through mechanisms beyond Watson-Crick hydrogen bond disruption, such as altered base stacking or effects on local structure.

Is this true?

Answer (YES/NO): NO